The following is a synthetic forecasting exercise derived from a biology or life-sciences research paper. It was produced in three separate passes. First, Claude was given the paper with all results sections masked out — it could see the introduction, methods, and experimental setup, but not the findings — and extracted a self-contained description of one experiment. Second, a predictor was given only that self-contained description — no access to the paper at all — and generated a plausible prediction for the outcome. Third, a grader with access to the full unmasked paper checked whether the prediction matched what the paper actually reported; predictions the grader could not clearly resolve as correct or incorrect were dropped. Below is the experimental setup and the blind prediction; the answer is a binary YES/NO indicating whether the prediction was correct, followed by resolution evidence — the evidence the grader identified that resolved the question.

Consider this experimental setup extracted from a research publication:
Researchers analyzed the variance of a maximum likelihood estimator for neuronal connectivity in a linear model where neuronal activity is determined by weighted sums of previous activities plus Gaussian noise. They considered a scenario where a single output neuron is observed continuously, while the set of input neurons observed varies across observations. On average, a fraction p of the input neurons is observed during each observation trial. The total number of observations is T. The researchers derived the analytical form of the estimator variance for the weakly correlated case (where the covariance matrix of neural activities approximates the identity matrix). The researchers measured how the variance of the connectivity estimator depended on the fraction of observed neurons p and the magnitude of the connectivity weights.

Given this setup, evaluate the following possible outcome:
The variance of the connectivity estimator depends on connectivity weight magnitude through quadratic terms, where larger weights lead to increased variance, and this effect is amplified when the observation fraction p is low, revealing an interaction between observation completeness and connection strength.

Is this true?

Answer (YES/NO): YES